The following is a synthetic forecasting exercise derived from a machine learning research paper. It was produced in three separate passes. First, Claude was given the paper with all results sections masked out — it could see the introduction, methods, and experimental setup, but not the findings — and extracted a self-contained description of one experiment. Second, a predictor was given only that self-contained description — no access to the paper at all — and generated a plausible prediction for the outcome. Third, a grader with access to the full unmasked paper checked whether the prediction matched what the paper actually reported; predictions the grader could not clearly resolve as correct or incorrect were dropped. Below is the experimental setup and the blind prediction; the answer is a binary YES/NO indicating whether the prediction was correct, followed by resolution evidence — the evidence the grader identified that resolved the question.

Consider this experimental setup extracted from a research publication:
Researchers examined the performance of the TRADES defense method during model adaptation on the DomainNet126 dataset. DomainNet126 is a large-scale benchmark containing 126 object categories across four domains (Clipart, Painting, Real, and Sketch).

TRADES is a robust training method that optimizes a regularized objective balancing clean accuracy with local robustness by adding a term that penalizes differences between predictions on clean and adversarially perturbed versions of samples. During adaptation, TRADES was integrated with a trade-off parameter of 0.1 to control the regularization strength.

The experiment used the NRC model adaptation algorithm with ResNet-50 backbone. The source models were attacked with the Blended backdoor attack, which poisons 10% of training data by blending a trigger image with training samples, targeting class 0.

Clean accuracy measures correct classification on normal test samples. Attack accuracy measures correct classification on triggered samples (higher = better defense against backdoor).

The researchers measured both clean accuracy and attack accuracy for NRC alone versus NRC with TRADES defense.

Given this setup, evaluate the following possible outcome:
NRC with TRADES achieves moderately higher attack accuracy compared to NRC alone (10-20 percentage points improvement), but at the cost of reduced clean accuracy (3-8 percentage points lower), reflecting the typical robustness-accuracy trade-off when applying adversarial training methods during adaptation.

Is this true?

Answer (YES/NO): NO